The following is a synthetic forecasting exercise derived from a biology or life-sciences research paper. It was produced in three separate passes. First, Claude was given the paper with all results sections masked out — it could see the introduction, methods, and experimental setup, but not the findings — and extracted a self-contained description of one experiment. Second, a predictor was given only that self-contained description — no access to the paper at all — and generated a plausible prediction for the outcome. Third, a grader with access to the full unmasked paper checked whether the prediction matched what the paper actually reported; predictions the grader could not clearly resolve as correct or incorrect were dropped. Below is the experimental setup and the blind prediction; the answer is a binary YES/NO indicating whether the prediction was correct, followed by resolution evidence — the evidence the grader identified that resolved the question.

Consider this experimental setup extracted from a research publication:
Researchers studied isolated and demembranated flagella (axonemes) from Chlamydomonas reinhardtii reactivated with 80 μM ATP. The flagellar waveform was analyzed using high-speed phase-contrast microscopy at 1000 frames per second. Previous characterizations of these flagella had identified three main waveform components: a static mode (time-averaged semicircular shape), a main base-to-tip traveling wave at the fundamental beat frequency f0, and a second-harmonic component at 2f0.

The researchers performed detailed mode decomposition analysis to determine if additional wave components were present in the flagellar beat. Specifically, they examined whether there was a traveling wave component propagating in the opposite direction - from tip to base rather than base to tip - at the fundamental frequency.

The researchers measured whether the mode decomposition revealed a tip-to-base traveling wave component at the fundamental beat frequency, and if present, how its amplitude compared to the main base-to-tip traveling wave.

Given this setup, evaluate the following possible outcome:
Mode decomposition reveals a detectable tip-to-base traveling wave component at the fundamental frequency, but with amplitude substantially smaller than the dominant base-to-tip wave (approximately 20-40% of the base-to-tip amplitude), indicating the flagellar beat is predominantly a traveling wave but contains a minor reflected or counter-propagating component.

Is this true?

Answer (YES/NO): YES